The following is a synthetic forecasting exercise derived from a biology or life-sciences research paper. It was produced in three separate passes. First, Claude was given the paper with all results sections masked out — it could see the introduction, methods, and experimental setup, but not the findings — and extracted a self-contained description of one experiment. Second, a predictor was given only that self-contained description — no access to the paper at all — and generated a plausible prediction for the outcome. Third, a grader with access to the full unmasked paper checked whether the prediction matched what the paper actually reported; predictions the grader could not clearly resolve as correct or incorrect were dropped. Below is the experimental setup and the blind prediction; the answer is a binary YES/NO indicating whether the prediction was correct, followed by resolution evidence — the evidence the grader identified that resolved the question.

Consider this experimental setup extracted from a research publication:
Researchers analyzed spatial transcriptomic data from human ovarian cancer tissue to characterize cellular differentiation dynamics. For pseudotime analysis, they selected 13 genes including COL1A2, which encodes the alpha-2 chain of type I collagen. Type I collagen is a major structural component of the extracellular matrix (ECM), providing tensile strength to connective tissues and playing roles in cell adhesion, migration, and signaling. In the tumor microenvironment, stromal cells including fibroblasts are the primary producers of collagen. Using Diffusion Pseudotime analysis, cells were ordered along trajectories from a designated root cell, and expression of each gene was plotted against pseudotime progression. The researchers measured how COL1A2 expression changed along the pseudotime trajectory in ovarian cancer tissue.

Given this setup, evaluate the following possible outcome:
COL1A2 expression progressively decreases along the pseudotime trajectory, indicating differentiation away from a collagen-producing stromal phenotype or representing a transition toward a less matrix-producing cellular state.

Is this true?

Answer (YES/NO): YES